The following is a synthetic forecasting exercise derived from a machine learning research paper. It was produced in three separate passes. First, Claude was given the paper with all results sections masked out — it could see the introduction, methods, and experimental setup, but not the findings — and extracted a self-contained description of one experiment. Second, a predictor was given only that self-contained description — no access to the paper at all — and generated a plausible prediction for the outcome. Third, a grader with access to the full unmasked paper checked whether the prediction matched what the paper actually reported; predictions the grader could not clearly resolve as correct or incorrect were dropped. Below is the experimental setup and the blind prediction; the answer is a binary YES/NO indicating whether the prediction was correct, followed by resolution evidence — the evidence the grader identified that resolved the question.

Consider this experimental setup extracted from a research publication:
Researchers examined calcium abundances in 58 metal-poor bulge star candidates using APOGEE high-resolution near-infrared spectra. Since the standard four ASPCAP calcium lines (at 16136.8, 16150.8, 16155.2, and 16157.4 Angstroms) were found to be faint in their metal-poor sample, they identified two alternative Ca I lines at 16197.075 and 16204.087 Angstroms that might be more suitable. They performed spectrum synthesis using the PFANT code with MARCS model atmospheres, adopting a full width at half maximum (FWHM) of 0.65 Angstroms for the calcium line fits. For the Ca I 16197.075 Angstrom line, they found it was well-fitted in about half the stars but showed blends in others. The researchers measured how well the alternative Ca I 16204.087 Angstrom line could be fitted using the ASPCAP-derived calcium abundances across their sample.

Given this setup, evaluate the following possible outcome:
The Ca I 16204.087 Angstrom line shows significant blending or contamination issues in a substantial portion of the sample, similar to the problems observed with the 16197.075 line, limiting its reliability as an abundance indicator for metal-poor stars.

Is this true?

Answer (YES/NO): NO